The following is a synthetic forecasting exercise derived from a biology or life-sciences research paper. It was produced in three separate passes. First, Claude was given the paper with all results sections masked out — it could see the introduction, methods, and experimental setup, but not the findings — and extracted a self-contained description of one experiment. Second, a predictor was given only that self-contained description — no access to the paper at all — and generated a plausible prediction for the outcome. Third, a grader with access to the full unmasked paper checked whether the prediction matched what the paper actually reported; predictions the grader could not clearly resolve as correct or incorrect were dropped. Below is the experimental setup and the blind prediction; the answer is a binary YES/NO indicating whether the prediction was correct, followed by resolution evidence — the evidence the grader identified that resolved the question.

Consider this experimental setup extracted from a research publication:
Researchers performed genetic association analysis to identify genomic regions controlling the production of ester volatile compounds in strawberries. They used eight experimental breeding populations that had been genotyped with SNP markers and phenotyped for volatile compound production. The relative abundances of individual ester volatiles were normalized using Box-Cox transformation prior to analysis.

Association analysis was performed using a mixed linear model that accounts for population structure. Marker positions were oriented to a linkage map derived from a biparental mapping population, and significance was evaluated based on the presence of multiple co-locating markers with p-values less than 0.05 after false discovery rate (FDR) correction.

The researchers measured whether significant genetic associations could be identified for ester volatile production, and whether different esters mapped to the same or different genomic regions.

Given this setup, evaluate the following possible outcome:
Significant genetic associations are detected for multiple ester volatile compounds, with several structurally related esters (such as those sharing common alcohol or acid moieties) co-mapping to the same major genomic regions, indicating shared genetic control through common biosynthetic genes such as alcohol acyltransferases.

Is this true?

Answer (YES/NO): YES